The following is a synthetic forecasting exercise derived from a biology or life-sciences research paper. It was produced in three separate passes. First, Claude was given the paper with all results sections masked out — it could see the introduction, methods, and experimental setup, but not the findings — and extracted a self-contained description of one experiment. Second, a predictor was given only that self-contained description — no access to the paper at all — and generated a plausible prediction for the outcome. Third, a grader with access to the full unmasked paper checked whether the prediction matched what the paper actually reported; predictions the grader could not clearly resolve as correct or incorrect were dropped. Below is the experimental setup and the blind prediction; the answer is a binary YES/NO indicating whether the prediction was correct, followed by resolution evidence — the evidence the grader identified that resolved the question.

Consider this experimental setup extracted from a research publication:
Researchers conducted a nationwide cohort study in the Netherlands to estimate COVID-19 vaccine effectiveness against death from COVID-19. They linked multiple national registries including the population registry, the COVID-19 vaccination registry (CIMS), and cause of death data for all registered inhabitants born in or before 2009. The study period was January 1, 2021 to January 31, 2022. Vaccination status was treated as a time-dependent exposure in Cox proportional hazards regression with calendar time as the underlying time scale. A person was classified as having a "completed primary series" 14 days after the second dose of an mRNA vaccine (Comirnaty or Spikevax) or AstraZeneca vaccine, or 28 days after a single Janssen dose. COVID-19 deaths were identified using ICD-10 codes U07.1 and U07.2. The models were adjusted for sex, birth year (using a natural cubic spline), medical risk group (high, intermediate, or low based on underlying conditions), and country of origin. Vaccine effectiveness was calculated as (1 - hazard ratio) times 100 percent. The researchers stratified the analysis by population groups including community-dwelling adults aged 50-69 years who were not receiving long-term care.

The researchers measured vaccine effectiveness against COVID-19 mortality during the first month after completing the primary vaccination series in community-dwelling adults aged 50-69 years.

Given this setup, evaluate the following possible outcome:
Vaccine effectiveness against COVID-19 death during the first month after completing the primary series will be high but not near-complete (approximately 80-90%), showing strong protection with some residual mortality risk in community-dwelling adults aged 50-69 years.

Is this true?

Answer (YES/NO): NO